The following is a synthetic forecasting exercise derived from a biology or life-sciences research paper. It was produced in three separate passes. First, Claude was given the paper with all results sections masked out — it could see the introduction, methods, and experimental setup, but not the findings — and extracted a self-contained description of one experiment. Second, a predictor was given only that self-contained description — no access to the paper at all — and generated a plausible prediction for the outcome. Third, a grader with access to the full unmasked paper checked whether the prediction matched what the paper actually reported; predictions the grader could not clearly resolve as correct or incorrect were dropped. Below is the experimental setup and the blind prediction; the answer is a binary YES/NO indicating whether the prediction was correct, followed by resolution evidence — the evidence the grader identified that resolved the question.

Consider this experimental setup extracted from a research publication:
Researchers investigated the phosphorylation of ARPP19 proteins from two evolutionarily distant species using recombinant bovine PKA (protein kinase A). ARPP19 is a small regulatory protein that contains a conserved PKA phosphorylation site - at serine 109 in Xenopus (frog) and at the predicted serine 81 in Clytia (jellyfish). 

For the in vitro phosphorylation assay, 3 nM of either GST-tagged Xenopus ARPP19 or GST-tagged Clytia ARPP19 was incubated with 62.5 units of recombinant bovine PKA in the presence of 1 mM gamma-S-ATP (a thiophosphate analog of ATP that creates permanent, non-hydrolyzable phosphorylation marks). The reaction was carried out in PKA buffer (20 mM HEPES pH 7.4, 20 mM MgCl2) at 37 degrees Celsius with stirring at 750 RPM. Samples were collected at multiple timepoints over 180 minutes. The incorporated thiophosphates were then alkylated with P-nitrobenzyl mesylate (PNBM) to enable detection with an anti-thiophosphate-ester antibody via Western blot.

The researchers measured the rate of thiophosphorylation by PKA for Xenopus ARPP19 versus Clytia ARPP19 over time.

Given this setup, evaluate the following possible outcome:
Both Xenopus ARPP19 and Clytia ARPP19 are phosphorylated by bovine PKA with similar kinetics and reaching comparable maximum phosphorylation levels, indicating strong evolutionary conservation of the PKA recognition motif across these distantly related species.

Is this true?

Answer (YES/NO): NO